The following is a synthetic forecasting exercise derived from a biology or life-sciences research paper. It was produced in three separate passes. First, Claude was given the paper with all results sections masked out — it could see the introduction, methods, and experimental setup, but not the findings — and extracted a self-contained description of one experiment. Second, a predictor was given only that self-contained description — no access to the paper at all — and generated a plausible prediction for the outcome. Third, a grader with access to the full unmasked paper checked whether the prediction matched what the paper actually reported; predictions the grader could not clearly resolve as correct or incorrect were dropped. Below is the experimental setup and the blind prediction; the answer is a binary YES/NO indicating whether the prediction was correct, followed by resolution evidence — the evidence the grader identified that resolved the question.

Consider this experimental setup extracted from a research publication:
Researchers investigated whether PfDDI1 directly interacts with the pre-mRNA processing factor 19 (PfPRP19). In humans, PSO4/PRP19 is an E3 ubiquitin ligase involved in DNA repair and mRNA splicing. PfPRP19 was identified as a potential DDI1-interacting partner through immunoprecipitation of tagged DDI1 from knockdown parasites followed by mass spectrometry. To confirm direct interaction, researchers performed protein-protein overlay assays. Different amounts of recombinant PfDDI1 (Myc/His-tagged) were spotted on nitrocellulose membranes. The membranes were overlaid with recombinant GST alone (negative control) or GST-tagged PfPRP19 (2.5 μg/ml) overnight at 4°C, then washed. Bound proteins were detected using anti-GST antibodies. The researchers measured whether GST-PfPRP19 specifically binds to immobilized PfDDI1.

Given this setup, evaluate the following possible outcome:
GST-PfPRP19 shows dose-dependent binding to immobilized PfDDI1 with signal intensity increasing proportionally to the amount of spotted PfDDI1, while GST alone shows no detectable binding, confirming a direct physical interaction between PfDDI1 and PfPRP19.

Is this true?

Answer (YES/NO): YES